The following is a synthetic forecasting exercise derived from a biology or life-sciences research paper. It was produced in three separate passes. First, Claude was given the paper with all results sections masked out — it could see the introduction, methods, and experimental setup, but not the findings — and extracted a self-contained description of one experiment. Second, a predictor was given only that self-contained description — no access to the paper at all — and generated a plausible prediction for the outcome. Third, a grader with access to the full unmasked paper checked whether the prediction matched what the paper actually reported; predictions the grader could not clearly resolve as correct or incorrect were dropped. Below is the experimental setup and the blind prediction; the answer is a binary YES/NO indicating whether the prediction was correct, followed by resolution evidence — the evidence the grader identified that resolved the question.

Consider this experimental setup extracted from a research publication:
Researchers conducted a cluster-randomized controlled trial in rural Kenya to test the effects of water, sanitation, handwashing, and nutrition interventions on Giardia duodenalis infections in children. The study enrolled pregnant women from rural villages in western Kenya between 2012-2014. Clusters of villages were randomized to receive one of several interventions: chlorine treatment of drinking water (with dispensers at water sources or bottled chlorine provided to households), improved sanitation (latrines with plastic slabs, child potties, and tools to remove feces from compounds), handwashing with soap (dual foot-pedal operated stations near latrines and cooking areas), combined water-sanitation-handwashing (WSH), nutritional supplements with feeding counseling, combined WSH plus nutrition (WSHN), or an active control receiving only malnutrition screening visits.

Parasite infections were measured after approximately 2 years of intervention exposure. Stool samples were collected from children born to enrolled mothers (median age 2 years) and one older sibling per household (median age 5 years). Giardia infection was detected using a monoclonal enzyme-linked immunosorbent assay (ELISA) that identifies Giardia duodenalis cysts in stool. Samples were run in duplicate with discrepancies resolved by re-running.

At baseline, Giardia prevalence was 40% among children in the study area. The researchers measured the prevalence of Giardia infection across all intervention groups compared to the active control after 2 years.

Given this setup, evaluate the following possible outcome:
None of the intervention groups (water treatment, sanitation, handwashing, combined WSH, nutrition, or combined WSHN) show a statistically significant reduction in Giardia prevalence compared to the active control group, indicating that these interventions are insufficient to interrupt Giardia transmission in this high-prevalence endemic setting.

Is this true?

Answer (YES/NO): YES